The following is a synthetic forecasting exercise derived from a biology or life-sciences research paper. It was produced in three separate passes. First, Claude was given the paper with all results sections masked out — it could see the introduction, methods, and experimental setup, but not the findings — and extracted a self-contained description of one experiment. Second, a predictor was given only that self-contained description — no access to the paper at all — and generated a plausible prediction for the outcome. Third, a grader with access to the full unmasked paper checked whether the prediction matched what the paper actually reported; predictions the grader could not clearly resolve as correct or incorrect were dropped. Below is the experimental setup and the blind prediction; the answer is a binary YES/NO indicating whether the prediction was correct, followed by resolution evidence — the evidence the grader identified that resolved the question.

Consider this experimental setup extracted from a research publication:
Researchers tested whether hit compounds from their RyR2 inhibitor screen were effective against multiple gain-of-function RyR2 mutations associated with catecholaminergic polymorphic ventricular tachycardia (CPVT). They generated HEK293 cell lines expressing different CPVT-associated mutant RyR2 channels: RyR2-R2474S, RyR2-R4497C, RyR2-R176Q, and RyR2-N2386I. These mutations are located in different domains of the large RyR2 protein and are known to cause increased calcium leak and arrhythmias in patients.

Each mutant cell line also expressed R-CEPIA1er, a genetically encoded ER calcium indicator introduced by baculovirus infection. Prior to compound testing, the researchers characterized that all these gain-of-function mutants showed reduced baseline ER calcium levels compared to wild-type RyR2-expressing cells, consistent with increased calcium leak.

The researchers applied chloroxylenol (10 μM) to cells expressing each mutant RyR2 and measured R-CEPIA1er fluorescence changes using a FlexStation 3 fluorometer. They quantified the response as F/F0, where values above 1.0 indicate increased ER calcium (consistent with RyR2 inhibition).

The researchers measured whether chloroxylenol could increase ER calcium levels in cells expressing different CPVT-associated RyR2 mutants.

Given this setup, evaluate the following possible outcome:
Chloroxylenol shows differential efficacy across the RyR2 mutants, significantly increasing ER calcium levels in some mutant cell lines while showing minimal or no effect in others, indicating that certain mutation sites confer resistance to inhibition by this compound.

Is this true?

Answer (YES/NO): NO